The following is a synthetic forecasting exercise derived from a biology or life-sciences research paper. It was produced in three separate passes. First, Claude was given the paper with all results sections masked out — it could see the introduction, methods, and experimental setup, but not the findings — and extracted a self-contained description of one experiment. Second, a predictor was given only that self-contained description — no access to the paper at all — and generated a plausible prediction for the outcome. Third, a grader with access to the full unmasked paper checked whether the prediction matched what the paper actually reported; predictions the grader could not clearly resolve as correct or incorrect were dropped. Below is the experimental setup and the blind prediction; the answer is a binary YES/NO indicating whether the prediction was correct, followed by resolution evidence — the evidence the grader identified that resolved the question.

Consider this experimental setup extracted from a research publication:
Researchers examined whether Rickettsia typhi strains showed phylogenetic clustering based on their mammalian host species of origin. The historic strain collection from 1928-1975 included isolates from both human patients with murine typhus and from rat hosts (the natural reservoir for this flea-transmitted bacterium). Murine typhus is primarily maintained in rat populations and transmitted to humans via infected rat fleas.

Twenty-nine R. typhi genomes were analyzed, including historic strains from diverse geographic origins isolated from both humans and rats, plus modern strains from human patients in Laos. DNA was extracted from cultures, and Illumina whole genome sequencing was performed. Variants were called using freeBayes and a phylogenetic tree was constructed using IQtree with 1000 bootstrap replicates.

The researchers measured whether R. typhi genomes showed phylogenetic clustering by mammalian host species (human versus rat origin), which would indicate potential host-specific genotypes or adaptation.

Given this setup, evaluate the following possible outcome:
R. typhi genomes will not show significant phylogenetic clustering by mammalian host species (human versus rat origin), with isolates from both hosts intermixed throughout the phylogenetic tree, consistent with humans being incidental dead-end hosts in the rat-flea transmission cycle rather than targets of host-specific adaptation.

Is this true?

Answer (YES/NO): YES